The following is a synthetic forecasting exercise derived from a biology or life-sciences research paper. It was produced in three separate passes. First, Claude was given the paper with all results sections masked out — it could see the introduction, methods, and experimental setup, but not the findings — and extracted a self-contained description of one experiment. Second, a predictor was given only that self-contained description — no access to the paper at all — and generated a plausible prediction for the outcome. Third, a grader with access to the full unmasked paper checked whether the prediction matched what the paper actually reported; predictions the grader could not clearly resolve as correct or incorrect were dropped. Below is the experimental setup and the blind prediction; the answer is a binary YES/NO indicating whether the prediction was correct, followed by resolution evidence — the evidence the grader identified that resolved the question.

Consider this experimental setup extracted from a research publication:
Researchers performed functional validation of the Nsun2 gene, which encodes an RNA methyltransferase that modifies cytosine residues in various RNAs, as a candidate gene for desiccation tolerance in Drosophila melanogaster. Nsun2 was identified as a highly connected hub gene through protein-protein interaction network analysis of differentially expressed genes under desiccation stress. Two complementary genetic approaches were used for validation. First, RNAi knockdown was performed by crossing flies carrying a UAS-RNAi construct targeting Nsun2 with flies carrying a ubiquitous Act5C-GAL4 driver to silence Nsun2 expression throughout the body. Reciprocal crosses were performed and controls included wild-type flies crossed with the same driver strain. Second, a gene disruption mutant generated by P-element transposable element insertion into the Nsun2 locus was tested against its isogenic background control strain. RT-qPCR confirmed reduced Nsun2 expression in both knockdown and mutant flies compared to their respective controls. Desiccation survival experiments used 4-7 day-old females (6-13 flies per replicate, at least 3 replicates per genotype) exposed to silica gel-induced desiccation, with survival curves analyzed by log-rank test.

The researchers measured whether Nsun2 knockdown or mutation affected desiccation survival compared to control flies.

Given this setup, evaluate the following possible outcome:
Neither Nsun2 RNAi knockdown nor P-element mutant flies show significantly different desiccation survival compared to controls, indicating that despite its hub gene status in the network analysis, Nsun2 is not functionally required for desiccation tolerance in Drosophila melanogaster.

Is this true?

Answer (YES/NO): NO